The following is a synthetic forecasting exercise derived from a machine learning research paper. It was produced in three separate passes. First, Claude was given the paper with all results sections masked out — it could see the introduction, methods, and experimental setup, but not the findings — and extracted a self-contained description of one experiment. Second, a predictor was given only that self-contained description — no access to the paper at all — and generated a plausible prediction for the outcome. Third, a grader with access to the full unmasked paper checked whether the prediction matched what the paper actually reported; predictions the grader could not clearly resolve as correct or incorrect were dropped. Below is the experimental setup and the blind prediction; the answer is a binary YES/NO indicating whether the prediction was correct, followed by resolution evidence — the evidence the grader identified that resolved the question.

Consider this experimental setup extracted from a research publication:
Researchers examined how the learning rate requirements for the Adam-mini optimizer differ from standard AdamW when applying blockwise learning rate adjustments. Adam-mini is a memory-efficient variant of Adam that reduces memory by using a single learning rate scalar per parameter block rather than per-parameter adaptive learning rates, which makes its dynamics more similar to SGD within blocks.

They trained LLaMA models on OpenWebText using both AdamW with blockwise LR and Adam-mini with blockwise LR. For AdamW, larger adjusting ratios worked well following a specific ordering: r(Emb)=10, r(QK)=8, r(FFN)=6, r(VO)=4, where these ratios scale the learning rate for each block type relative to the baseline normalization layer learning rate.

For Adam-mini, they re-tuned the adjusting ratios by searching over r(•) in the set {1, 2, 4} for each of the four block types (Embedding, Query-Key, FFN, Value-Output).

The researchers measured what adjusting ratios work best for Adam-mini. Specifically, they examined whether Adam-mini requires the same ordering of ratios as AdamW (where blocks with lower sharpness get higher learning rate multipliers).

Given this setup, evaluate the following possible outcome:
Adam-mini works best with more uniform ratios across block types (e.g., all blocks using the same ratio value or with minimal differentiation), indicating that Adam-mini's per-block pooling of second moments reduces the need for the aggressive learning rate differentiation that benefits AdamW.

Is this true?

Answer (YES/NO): NO